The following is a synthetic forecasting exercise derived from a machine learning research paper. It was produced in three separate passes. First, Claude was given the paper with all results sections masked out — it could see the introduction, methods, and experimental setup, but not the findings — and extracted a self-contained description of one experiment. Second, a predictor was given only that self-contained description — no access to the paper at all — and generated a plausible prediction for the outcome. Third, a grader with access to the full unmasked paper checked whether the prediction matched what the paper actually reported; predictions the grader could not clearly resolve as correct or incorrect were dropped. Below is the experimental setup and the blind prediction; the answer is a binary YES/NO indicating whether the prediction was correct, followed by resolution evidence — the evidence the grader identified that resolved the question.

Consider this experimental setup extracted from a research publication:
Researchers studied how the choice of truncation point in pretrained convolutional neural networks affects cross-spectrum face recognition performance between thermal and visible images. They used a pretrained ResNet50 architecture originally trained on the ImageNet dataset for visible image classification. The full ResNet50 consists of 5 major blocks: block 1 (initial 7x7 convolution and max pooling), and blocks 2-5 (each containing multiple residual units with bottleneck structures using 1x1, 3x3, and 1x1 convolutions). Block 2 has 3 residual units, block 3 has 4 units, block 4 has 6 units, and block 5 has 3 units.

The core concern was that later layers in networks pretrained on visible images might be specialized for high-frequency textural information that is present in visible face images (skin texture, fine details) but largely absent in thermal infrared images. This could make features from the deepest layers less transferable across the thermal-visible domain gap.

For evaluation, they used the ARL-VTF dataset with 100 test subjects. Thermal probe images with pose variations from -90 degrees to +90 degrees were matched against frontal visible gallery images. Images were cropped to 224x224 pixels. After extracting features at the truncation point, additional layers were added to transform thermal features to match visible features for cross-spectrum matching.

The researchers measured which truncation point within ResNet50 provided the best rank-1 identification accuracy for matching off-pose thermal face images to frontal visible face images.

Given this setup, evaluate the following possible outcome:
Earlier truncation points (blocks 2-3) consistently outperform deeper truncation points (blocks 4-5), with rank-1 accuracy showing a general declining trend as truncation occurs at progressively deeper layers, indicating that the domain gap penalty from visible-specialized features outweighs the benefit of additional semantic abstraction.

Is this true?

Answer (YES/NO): NO